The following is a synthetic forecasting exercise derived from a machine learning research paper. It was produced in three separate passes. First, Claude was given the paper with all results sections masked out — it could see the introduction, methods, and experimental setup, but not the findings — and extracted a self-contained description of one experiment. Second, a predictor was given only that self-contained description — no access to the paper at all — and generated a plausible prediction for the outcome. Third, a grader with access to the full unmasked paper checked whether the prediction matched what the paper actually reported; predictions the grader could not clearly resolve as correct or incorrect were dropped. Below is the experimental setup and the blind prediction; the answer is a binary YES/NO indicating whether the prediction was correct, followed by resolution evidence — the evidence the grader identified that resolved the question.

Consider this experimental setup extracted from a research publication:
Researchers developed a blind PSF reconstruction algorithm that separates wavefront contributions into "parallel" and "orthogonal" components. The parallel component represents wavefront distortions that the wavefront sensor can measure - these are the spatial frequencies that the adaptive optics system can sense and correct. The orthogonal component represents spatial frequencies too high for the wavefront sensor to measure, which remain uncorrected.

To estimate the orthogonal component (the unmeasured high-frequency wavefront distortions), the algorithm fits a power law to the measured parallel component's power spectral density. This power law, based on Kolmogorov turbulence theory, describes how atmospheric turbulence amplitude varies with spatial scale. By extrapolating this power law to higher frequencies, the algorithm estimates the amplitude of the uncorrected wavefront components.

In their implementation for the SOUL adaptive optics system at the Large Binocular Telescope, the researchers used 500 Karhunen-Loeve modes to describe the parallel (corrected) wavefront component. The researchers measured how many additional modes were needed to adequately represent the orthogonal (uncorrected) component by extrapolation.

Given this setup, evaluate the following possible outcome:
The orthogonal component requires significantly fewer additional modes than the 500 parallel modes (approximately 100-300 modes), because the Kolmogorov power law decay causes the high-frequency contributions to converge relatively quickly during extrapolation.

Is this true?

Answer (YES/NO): NO